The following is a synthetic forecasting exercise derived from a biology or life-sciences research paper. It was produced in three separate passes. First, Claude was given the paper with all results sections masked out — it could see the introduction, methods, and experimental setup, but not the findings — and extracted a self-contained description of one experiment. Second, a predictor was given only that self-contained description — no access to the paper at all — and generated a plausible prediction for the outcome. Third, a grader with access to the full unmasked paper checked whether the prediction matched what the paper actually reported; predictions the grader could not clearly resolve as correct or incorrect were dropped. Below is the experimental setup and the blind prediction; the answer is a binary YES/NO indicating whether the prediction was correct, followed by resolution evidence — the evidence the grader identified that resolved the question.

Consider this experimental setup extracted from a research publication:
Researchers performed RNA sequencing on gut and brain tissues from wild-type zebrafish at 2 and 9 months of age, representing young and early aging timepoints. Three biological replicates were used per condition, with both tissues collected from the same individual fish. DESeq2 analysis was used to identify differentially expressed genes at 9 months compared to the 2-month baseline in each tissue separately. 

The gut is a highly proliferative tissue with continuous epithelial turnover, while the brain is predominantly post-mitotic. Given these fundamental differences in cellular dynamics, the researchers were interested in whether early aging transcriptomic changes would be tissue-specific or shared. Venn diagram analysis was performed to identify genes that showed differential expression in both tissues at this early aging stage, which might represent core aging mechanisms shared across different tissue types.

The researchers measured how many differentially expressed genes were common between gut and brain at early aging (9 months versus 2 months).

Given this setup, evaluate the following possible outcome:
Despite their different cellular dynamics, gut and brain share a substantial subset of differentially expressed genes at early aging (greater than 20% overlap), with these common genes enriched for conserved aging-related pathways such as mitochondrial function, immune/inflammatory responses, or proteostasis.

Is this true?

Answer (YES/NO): NO